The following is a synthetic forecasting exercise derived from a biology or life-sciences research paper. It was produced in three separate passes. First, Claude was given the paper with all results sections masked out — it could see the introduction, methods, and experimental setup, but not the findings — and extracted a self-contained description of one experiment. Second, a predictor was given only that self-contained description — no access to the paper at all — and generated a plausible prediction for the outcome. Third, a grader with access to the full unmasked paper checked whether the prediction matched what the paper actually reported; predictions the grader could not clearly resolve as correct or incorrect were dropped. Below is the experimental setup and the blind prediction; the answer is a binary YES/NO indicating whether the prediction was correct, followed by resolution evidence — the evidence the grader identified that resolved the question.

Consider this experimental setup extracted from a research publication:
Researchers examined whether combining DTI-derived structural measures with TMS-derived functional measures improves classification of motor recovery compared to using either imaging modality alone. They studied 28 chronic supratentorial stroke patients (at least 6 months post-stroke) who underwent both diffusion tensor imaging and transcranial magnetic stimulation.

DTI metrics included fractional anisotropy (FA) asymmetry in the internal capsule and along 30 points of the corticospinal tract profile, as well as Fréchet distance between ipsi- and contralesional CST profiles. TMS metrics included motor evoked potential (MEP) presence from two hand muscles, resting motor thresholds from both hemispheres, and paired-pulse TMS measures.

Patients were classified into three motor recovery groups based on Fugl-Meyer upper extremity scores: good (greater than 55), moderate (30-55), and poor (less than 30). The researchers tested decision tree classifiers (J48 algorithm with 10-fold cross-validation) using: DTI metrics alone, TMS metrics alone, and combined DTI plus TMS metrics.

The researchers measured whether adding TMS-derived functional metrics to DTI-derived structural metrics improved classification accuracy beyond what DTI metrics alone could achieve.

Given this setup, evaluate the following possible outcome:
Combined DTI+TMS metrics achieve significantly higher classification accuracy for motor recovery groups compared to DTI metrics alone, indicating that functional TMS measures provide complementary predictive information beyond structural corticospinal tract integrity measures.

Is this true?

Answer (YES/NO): NO